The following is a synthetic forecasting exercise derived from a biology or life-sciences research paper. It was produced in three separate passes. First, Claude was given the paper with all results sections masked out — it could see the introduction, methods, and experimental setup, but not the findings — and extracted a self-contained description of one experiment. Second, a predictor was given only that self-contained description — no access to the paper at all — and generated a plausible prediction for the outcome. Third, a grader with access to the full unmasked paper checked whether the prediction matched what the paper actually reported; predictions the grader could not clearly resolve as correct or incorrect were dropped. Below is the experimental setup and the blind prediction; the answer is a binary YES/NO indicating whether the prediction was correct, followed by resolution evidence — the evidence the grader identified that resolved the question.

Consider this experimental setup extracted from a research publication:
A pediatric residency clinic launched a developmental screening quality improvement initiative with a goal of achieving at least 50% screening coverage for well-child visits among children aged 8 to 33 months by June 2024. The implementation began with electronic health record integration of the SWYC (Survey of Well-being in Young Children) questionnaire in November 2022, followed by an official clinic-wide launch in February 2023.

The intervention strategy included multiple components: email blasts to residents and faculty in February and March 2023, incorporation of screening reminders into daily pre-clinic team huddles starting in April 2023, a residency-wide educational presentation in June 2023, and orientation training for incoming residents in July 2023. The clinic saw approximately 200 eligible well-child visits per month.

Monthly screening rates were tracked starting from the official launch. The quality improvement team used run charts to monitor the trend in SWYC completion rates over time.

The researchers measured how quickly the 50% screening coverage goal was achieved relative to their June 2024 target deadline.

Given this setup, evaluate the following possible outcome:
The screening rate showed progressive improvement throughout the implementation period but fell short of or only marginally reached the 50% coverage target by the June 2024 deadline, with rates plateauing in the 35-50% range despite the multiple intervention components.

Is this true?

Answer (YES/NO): NO